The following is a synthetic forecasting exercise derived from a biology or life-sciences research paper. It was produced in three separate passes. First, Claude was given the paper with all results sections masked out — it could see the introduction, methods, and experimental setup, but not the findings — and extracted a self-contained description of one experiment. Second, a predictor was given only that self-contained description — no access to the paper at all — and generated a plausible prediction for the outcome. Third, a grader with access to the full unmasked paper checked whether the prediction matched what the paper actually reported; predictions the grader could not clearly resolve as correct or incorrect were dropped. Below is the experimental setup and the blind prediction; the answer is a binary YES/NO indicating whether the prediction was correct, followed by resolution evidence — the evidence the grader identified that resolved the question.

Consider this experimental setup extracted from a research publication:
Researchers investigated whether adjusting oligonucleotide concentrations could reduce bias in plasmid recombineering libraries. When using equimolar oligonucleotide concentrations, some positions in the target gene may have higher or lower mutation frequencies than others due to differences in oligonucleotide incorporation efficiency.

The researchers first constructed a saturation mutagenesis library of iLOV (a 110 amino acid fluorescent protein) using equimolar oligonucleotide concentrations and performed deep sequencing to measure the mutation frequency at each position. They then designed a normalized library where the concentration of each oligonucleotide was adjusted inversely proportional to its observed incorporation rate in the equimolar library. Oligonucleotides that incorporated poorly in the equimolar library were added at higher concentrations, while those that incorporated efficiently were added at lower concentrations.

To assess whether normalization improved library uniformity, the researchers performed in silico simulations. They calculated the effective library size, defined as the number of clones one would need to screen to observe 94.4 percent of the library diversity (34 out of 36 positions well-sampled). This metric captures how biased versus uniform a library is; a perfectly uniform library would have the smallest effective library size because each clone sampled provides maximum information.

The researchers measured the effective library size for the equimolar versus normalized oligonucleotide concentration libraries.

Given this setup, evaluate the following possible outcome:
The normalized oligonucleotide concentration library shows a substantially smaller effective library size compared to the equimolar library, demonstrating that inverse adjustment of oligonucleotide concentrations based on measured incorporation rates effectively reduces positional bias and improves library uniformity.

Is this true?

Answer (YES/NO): YES